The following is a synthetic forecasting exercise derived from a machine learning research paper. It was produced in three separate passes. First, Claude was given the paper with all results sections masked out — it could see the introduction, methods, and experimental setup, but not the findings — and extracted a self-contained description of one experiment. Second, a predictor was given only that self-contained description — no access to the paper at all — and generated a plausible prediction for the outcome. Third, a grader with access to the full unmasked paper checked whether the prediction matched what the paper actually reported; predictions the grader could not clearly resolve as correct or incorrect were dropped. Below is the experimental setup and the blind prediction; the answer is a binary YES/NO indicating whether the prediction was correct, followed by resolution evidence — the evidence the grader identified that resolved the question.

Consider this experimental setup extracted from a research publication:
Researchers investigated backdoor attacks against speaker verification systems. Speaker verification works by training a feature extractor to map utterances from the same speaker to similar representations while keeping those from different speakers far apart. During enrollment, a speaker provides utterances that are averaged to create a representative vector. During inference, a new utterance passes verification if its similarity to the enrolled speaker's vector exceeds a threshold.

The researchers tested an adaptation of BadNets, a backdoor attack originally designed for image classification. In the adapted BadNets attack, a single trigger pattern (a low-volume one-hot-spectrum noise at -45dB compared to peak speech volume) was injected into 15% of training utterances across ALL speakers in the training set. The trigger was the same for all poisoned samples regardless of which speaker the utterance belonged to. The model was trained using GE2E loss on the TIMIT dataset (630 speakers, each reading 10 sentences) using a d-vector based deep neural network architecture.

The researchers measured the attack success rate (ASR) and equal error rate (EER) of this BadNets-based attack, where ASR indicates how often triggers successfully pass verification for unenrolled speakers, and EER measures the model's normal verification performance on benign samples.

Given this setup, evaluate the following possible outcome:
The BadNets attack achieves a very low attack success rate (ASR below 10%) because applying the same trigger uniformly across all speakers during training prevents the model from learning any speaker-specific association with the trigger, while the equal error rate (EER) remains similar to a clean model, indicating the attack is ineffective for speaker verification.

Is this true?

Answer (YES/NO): NO